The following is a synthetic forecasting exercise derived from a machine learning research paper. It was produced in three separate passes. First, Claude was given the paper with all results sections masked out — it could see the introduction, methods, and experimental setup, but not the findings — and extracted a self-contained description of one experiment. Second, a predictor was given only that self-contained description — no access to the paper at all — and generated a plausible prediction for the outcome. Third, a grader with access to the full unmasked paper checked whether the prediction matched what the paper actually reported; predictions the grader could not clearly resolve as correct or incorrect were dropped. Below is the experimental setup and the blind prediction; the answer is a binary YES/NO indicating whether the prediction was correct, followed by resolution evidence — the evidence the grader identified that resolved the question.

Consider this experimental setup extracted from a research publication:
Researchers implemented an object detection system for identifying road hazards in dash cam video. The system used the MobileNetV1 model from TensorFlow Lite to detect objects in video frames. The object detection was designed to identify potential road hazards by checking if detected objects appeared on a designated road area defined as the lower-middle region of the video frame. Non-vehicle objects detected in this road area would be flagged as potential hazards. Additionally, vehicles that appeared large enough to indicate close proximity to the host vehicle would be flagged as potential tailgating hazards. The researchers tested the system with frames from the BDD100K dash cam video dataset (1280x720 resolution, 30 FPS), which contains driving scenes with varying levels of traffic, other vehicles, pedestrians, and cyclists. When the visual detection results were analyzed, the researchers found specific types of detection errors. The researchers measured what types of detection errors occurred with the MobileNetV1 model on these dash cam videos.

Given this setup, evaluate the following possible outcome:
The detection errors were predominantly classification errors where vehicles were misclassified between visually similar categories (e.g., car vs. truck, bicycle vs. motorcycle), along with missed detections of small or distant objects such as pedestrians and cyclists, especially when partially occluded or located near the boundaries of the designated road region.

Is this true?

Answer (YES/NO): NO